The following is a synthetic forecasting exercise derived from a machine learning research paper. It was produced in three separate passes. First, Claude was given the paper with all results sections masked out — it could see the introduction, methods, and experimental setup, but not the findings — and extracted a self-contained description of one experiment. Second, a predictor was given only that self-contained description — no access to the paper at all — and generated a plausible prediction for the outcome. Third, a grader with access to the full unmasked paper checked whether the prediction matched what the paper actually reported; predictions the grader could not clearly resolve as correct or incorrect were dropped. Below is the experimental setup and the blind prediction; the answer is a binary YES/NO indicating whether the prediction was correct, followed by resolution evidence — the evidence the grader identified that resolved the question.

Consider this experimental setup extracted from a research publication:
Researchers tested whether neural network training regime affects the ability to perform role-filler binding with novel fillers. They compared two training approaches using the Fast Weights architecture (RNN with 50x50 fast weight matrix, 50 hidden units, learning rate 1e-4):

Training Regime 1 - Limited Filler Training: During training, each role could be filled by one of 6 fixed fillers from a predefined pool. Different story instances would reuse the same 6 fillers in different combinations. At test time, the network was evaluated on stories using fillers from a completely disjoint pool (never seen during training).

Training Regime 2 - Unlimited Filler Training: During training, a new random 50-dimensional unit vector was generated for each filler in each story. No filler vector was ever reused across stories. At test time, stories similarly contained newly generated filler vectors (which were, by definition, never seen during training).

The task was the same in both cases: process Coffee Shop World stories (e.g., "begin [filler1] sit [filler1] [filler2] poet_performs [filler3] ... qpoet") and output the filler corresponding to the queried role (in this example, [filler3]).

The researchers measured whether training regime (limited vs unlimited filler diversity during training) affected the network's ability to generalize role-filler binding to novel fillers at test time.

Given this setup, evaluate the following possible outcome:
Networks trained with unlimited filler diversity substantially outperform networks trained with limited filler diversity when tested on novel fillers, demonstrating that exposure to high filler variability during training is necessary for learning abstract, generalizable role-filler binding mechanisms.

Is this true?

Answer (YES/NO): YES